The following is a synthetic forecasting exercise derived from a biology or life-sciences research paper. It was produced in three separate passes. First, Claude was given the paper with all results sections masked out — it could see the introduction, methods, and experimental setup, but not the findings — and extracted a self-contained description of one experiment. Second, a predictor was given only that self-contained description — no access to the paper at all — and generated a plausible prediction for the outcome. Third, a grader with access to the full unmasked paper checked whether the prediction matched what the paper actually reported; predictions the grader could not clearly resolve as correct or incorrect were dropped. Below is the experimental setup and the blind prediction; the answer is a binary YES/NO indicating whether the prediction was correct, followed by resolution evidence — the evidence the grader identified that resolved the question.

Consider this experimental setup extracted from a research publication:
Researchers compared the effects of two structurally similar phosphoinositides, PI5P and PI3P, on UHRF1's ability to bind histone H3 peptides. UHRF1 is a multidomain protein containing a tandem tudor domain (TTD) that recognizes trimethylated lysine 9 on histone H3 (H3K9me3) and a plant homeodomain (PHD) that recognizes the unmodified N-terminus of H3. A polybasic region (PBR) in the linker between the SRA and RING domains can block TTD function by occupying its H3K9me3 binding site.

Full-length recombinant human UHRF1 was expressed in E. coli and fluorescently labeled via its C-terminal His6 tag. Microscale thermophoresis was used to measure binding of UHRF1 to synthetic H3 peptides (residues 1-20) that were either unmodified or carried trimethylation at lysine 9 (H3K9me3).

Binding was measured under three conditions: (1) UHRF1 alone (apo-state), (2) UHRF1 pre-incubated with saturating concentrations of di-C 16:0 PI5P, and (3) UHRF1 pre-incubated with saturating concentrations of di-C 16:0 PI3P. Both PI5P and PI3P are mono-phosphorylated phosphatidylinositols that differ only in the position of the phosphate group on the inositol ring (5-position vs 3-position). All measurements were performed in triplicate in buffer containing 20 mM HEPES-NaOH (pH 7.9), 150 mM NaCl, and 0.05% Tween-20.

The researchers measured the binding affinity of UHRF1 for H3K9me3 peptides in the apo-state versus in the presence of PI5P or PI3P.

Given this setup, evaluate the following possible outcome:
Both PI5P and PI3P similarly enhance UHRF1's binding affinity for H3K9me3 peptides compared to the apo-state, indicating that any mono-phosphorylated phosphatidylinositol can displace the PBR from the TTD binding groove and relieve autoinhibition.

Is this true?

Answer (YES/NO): NO